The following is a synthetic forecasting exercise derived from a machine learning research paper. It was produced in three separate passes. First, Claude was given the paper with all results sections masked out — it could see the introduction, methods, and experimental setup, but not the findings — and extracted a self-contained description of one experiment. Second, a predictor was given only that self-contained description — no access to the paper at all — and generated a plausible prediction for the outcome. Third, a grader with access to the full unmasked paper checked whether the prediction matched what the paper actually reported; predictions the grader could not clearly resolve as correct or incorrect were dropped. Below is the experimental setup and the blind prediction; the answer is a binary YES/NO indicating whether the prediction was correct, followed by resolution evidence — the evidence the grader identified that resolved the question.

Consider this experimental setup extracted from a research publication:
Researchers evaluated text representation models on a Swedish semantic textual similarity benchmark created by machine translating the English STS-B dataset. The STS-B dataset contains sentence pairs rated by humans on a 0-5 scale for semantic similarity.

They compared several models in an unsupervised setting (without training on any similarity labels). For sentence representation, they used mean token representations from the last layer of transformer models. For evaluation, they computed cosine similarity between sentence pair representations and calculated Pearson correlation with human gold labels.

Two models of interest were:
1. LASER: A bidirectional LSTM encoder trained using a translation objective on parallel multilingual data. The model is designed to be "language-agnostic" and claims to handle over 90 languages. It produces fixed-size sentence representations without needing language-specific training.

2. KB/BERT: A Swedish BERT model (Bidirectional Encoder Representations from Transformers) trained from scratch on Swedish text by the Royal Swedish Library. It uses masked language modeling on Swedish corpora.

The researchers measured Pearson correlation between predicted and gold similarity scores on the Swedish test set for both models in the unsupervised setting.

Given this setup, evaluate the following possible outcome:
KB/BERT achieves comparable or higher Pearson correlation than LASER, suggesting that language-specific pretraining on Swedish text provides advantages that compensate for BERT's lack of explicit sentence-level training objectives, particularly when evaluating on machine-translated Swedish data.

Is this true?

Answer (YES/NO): NO